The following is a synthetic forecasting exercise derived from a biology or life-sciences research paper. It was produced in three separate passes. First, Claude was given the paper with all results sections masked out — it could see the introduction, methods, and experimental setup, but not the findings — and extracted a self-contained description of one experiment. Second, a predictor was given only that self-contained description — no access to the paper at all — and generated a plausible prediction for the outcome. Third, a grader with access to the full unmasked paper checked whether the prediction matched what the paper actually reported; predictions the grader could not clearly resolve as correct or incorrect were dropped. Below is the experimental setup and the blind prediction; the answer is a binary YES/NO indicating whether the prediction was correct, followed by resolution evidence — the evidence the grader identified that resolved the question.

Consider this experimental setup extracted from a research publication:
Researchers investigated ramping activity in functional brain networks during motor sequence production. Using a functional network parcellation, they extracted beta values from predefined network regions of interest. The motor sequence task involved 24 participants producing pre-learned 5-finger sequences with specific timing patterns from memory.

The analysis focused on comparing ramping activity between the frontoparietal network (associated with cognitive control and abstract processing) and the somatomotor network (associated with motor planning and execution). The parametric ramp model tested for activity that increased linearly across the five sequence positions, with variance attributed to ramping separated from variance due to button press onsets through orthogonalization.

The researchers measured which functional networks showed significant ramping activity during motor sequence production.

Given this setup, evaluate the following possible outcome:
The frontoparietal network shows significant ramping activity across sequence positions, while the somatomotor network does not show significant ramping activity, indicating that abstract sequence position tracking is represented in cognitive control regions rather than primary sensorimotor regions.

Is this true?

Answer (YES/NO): NO